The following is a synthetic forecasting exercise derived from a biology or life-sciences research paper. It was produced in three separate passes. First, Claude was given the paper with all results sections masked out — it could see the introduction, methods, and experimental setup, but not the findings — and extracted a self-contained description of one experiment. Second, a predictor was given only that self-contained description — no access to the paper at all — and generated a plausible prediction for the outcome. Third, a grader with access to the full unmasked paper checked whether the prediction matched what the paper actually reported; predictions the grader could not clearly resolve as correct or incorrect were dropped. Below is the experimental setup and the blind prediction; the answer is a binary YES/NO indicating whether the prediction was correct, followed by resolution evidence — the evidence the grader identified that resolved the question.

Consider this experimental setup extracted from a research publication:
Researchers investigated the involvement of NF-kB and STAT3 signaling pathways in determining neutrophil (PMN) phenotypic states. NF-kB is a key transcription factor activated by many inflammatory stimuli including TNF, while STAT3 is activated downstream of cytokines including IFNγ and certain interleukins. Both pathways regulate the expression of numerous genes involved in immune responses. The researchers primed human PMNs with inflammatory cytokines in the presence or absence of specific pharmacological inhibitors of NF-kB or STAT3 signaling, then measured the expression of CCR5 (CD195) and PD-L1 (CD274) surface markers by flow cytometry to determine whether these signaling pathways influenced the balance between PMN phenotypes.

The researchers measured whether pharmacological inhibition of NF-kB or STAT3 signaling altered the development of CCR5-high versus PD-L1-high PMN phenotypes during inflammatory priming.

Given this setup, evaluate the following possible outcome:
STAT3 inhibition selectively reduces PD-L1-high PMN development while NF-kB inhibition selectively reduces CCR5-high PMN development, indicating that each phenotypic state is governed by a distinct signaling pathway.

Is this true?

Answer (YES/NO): NO